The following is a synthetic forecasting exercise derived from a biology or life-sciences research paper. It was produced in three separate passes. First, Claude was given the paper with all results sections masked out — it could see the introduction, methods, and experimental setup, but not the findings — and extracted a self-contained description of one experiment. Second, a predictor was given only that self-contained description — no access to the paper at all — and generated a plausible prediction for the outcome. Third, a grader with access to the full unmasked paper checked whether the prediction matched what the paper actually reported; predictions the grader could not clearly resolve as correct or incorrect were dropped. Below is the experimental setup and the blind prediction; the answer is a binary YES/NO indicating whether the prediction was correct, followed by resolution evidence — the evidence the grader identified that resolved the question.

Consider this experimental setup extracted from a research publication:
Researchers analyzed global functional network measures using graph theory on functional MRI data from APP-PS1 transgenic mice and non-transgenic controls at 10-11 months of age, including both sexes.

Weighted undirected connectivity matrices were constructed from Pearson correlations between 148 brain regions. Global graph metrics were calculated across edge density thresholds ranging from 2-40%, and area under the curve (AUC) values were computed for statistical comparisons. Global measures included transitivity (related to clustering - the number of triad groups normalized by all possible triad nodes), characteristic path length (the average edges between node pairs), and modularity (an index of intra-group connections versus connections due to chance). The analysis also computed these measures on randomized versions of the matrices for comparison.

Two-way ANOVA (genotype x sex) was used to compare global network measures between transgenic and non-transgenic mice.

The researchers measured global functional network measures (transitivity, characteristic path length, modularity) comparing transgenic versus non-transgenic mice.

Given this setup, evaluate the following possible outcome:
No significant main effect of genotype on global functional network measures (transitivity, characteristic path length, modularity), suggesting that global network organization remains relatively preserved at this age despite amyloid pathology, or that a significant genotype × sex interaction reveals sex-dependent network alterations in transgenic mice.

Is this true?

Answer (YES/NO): YES